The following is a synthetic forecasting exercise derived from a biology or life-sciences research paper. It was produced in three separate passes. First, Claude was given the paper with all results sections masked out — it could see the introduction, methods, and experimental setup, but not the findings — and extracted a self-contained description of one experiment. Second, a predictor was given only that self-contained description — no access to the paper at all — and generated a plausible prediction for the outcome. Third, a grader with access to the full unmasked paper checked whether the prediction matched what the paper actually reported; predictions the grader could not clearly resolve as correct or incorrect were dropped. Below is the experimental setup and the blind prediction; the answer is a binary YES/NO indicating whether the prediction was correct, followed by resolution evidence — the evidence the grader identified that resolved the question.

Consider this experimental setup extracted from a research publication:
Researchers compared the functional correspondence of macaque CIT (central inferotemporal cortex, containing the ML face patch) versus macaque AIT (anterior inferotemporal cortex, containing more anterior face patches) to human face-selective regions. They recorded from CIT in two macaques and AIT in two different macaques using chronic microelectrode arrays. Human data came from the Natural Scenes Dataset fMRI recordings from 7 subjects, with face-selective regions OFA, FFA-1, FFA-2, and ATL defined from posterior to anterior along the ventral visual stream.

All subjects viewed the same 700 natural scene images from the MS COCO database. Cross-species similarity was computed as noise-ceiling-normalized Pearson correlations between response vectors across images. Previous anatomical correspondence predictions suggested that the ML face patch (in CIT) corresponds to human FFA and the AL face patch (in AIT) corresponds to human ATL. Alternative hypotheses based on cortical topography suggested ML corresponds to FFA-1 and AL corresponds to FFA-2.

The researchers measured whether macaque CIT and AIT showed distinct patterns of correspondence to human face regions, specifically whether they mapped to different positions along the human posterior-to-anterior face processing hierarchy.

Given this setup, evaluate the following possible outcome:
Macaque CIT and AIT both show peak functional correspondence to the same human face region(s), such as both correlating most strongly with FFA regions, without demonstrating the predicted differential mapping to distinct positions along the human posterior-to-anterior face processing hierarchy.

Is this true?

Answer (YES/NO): NO